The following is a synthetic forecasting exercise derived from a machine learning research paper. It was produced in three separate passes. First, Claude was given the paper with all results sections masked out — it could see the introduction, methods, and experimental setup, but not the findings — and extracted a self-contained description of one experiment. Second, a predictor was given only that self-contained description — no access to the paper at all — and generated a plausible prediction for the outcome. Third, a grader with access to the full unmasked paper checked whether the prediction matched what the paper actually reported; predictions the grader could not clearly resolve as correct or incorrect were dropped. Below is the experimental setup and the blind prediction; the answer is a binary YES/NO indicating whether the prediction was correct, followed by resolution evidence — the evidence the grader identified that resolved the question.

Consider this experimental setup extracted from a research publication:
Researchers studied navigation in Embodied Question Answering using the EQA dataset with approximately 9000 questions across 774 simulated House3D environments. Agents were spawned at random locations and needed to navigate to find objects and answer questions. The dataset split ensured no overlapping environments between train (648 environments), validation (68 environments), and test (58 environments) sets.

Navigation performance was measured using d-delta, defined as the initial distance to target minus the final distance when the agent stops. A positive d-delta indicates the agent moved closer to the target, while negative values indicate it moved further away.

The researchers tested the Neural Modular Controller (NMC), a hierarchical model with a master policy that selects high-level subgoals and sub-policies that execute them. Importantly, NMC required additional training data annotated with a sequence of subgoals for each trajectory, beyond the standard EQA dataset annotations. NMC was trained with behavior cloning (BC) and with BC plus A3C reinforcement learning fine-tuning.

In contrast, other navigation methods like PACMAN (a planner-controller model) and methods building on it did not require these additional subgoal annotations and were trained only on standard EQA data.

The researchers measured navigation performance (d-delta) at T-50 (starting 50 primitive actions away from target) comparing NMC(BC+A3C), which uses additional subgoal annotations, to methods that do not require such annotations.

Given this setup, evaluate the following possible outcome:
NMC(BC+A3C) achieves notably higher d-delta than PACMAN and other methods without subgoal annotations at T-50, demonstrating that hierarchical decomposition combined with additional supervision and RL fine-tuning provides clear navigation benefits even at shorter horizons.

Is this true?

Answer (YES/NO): NO